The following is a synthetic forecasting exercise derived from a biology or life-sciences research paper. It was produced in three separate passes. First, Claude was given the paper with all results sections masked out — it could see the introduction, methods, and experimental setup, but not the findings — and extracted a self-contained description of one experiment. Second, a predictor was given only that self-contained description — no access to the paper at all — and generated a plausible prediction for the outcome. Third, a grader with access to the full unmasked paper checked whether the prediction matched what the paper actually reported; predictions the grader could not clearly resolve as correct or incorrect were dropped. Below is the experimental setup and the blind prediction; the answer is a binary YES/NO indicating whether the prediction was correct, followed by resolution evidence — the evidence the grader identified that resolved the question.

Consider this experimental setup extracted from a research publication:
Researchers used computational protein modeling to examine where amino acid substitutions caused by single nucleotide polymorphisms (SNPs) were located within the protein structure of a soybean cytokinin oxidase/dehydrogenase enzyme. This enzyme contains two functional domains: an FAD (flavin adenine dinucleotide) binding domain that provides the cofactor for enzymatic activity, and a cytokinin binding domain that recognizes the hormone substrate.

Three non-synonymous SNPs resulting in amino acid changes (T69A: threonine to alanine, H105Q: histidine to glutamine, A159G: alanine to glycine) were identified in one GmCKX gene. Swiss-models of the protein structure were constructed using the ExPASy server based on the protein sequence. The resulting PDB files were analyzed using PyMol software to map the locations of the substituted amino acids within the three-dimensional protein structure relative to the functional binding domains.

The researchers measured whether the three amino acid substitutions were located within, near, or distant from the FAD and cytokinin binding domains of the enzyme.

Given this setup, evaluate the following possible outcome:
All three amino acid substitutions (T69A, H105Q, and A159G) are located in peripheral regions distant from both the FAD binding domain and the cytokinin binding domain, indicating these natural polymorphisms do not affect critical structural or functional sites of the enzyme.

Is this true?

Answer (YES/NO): NO